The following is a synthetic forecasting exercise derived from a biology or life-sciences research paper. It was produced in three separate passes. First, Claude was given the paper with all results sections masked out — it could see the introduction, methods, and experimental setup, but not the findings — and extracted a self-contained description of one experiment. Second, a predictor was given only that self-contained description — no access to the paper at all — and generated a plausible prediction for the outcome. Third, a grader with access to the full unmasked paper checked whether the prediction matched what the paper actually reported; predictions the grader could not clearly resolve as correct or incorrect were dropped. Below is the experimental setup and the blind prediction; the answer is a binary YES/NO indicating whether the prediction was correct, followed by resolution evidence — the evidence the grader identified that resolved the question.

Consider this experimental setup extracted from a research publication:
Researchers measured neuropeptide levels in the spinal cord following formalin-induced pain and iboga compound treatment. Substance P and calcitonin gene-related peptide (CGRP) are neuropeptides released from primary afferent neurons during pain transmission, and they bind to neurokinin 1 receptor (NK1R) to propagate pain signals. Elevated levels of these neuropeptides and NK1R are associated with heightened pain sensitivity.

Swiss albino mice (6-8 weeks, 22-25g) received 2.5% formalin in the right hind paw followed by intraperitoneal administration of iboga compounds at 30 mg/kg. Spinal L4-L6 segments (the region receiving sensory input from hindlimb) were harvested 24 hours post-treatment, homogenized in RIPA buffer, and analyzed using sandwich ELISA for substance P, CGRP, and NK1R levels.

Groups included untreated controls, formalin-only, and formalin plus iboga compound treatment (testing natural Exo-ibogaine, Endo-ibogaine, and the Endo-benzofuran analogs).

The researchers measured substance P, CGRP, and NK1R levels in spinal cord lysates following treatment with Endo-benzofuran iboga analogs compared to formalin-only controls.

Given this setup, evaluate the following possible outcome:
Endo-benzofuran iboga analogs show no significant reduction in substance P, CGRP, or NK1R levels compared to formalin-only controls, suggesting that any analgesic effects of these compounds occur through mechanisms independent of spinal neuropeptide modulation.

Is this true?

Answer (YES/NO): NO